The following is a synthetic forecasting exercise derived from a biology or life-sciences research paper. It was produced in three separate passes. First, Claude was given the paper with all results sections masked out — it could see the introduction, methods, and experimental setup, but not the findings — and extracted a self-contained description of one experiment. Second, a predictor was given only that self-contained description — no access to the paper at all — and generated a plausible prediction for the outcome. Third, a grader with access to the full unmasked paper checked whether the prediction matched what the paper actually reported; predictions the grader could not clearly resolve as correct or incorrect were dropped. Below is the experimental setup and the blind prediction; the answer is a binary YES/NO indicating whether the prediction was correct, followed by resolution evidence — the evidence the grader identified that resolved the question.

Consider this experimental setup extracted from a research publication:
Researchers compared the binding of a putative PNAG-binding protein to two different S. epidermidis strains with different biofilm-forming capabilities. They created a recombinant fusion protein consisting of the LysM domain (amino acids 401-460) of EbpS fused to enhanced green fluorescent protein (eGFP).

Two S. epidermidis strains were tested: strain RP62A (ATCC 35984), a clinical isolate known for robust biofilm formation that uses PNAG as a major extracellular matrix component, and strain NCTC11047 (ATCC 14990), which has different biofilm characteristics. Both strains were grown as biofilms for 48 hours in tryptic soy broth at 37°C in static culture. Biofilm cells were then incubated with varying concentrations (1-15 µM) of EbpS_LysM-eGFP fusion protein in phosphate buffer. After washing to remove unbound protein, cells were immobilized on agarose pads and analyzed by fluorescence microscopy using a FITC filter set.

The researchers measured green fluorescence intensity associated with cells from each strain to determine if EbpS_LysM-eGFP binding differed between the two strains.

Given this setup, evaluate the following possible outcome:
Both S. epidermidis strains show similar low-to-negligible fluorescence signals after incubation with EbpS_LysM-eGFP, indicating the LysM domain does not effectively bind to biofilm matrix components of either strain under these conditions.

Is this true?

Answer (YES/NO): NO